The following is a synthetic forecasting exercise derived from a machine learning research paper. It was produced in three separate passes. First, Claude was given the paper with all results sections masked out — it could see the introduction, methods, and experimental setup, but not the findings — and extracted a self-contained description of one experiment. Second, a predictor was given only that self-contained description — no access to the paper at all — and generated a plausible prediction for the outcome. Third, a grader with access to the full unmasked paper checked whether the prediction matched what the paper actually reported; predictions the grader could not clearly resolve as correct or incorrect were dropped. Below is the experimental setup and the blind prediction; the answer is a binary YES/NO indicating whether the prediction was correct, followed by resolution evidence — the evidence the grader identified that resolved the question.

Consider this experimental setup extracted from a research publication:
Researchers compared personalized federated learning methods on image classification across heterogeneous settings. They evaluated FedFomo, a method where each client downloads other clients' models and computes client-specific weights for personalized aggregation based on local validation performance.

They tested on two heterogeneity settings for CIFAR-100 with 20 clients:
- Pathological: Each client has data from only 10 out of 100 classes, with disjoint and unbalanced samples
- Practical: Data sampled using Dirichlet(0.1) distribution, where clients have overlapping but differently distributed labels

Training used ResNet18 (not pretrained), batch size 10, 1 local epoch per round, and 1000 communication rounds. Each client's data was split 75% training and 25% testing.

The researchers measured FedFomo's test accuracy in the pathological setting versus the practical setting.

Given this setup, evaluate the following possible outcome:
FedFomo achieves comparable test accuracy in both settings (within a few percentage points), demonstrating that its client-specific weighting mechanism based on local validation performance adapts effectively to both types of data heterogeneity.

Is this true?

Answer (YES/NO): NO